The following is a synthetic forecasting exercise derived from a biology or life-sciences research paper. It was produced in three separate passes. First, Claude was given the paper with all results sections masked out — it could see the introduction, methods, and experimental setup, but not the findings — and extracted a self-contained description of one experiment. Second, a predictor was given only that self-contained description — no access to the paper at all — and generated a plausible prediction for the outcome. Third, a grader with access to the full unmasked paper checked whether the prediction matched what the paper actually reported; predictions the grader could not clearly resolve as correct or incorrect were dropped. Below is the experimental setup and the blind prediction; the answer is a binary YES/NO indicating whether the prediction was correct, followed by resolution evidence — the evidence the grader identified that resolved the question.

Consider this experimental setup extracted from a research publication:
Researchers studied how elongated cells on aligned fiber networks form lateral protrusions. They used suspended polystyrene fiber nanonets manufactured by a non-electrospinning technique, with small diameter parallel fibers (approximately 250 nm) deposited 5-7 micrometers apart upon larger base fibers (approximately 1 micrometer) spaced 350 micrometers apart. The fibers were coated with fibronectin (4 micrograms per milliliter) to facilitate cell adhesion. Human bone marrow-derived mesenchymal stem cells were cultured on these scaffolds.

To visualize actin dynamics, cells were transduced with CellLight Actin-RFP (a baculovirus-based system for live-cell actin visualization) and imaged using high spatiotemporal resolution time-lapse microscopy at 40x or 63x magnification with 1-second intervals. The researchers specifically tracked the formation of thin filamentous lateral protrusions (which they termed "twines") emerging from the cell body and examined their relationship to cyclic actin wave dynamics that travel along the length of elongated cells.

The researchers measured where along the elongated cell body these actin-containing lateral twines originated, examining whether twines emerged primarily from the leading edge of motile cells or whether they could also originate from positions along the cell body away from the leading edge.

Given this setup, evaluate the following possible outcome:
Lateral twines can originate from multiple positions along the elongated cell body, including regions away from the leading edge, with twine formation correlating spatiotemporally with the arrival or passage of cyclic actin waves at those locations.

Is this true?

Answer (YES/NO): YES